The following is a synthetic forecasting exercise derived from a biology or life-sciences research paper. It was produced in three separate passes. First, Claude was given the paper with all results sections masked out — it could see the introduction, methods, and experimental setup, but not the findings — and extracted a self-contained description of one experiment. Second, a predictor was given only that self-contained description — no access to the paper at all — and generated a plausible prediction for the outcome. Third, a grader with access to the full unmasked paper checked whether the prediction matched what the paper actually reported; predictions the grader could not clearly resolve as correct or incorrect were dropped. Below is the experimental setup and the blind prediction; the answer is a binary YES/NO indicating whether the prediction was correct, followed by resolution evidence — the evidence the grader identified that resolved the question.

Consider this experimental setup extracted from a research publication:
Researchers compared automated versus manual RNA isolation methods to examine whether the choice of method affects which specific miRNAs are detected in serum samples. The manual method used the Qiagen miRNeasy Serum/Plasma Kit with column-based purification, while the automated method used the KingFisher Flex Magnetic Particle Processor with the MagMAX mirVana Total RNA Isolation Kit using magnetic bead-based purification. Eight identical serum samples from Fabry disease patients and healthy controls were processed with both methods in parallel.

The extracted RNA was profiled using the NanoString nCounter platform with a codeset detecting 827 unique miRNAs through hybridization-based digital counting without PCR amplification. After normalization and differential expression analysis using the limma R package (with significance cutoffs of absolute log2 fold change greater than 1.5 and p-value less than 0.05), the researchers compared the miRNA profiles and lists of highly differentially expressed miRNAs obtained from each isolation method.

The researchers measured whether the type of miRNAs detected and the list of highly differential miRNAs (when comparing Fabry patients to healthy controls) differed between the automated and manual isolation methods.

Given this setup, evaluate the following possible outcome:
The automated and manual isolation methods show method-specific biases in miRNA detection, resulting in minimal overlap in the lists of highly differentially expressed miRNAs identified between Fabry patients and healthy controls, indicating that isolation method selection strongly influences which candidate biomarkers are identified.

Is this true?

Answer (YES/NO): YES